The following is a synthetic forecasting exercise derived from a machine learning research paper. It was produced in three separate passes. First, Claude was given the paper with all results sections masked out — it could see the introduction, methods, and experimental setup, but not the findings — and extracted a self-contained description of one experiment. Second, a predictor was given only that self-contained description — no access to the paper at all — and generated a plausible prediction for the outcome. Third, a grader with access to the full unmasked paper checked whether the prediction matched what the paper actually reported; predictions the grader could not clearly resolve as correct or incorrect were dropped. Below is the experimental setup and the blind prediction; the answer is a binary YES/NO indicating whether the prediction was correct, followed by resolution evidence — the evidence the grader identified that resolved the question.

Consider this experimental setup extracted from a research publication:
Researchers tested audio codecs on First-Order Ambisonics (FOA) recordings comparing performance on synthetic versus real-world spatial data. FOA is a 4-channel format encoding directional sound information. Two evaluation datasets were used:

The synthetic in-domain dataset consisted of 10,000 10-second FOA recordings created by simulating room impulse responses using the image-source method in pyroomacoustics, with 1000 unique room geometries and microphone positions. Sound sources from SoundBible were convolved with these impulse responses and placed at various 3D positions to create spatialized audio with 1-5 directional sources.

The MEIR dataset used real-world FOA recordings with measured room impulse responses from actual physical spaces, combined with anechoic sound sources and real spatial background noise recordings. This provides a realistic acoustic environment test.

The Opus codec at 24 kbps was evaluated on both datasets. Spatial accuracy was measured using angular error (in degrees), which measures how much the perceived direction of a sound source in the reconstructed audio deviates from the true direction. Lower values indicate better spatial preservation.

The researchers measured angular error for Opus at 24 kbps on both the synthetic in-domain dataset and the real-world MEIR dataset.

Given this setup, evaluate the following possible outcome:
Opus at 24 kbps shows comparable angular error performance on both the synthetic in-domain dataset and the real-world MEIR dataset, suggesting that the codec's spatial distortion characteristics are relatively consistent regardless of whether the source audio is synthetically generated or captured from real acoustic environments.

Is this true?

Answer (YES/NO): NO